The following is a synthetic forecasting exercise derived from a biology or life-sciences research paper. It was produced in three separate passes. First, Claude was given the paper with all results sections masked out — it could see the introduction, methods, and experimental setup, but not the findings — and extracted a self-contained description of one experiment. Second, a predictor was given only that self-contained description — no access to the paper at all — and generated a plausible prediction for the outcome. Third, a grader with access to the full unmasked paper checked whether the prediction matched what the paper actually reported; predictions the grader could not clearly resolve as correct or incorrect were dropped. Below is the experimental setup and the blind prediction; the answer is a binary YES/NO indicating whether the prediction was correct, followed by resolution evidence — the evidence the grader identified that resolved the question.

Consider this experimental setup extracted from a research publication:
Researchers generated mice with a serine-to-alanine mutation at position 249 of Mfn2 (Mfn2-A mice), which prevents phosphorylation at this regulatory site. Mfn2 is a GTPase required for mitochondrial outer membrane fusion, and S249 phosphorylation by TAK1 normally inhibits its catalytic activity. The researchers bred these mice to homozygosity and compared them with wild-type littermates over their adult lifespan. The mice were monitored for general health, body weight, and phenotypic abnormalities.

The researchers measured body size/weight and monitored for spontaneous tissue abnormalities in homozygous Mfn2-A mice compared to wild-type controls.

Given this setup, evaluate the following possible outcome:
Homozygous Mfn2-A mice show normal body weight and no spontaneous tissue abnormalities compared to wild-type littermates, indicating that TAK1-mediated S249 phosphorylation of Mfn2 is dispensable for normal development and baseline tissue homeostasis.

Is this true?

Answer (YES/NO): NO